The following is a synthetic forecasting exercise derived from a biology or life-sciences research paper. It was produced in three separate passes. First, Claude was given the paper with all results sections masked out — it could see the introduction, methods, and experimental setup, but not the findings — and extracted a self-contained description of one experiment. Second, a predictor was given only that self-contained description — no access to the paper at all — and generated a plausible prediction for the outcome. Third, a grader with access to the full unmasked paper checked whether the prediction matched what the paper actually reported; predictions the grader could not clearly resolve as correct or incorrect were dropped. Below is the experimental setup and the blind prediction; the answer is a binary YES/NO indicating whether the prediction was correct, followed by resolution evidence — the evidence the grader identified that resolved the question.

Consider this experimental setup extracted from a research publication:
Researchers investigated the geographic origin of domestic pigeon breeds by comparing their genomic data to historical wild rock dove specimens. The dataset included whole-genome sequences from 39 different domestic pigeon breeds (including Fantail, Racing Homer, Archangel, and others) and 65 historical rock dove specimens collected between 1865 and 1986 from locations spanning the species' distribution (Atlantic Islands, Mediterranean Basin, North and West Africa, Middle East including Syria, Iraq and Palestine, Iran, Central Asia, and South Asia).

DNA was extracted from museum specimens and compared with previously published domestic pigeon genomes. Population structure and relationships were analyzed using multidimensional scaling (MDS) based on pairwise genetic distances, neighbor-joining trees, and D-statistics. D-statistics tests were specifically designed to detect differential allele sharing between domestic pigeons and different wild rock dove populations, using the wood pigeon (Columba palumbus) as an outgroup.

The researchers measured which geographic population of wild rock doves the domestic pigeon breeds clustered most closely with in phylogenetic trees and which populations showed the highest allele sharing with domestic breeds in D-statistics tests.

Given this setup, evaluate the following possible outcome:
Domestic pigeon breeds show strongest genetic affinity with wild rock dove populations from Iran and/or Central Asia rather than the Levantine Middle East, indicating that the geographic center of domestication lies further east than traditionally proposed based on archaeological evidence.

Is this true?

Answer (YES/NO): NO